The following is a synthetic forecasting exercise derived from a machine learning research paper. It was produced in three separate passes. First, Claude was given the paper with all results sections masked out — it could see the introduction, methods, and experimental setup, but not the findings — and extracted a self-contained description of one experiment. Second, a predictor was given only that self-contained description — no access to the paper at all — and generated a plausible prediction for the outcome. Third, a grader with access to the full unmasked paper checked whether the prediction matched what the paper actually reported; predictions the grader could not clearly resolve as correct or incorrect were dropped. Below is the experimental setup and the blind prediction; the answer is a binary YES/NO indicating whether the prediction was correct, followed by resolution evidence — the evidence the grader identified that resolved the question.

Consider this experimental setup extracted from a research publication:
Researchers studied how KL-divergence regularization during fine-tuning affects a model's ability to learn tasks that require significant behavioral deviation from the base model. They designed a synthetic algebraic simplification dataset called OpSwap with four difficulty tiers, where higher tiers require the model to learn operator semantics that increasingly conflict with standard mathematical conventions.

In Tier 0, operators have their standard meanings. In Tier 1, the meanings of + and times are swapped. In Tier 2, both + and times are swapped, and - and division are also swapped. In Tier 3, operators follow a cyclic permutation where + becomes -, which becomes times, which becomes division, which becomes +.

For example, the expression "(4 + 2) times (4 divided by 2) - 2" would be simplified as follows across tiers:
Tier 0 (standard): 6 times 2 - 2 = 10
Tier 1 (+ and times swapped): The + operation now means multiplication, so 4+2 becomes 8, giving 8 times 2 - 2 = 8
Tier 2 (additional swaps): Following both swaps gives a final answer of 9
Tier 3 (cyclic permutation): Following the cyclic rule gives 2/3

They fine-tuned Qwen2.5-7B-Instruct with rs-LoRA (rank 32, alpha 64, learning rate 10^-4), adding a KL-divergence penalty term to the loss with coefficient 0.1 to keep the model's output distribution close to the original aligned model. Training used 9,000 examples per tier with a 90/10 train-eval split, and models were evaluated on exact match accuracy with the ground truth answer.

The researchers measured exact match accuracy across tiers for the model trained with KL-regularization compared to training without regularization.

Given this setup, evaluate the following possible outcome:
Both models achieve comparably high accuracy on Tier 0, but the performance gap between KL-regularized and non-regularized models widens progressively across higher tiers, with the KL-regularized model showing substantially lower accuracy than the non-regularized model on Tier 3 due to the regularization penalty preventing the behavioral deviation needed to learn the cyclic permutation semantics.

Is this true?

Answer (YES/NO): NO